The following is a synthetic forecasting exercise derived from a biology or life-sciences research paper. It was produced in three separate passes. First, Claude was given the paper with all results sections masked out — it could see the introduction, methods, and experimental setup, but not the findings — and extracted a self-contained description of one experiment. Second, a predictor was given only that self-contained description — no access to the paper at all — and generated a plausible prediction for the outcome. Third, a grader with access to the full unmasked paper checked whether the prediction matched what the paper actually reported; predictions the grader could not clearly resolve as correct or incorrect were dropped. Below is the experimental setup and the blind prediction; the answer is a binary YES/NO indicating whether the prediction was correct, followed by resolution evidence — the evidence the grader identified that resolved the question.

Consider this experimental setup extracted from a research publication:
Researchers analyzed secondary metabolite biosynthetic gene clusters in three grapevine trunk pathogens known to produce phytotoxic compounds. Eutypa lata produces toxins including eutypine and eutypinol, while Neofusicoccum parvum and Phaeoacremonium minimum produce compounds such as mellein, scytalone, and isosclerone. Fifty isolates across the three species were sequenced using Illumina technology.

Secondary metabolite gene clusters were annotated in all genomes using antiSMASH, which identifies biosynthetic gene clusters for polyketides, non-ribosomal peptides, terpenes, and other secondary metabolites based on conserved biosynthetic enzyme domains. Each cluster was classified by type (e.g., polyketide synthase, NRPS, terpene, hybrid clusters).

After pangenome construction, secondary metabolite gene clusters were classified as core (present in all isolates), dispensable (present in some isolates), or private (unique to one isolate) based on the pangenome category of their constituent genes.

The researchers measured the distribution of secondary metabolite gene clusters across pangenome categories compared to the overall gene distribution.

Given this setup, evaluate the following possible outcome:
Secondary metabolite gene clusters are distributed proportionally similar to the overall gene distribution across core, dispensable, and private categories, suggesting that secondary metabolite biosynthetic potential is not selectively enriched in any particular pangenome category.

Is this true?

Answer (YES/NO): NO